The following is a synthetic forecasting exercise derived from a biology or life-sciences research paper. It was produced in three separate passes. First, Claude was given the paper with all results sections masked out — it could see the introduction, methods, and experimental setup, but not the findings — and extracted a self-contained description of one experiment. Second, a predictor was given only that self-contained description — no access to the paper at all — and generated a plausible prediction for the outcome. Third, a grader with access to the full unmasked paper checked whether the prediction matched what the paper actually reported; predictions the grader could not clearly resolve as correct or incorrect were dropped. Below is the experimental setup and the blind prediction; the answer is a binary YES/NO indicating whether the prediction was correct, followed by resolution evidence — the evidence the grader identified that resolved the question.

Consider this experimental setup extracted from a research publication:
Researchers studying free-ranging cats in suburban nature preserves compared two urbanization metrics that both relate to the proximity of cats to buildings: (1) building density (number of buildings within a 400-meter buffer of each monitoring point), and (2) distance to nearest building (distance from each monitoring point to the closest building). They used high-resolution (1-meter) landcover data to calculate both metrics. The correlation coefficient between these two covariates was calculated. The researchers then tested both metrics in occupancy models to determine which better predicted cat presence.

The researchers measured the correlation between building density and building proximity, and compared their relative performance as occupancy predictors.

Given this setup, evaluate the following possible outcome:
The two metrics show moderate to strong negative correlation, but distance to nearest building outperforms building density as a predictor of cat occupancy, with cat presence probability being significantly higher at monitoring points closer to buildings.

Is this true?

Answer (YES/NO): NO